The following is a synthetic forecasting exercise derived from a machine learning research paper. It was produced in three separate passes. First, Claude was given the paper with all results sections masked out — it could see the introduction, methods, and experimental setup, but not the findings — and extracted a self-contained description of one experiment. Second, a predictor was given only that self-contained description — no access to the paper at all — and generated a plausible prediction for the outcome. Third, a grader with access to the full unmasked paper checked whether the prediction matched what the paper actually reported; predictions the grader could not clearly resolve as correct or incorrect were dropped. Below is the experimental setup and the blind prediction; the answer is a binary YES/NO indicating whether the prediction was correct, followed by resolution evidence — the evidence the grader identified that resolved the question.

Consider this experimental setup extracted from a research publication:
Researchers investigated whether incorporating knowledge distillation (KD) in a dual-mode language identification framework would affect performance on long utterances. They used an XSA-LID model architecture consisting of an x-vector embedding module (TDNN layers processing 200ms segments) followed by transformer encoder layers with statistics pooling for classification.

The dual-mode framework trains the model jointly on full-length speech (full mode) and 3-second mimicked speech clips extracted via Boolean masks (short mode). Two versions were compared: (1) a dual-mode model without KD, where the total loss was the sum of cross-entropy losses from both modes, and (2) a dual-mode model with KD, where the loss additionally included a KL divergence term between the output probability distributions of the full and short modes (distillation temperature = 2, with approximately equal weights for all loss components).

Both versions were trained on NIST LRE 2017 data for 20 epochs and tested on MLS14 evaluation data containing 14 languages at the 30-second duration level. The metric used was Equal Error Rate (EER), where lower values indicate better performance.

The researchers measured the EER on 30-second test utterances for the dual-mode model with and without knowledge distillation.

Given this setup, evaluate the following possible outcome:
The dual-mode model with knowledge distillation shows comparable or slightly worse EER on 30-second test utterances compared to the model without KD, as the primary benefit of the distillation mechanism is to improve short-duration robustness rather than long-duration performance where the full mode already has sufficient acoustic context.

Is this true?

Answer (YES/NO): YES